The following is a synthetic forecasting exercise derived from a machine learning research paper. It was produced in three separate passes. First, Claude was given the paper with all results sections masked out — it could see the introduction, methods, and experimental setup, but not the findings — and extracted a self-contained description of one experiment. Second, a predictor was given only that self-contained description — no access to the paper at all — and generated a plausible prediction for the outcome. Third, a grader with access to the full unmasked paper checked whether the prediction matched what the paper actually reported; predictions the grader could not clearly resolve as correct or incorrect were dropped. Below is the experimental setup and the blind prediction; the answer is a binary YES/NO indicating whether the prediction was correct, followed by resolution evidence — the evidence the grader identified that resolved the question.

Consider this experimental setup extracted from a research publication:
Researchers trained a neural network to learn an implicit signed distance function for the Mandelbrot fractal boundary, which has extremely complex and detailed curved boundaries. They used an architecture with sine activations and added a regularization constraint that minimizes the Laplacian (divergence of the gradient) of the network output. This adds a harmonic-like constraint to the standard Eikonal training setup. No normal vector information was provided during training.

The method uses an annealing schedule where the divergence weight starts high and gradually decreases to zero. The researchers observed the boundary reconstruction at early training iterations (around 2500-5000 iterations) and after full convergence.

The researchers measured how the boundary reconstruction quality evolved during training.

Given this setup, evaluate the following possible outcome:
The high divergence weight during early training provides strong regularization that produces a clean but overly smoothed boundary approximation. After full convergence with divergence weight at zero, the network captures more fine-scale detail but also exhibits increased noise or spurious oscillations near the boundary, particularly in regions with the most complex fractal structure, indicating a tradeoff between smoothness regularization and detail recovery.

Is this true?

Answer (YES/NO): NO